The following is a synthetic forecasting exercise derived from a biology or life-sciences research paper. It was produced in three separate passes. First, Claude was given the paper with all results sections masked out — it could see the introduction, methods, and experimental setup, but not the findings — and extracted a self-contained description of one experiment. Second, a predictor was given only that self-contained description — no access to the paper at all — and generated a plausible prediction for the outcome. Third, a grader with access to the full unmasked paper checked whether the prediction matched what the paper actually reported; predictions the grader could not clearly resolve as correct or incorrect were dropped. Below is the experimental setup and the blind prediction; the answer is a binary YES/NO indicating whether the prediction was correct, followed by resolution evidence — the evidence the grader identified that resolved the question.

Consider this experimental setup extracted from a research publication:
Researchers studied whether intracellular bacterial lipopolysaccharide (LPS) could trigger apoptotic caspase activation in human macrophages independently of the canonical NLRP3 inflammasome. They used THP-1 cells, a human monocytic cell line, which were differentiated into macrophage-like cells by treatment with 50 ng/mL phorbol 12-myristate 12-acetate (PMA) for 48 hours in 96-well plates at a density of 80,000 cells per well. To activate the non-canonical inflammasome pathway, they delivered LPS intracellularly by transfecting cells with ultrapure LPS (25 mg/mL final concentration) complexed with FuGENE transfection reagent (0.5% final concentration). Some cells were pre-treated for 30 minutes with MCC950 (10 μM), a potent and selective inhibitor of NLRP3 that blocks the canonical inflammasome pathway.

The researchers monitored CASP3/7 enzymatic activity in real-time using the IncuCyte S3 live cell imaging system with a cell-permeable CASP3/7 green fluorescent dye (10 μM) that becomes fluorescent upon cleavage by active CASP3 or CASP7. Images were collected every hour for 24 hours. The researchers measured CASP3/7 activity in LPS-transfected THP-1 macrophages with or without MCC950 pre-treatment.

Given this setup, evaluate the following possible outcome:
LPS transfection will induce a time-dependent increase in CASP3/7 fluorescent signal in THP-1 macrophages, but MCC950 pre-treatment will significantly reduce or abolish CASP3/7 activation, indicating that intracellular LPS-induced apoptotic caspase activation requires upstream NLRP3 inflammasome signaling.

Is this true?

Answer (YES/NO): NO